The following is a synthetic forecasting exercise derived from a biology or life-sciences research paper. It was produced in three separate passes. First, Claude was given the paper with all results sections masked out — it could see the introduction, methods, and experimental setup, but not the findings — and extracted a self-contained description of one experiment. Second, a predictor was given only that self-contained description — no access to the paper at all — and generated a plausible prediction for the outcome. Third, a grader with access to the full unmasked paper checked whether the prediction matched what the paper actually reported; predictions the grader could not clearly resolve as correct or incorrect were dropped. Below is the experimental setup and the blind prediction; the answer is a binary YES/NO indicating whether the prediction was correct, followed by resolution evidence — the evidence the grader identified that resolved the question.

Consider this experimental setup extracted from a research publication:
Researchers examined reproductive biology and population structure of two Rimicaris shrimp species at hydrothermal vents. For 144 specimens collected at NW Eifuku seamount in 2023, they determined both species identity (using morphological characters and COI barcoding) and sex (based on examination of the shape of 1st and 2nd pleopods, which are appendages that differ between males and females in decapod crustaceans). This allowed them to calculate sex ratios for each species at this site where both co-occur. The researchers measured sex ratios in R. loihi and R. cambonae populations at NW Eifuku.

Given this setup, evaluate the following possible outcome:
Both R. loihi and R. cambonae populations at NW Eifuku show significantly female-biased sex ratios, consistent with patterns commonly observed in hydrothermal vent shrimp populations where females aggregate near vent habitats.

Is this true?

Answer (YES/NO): NO